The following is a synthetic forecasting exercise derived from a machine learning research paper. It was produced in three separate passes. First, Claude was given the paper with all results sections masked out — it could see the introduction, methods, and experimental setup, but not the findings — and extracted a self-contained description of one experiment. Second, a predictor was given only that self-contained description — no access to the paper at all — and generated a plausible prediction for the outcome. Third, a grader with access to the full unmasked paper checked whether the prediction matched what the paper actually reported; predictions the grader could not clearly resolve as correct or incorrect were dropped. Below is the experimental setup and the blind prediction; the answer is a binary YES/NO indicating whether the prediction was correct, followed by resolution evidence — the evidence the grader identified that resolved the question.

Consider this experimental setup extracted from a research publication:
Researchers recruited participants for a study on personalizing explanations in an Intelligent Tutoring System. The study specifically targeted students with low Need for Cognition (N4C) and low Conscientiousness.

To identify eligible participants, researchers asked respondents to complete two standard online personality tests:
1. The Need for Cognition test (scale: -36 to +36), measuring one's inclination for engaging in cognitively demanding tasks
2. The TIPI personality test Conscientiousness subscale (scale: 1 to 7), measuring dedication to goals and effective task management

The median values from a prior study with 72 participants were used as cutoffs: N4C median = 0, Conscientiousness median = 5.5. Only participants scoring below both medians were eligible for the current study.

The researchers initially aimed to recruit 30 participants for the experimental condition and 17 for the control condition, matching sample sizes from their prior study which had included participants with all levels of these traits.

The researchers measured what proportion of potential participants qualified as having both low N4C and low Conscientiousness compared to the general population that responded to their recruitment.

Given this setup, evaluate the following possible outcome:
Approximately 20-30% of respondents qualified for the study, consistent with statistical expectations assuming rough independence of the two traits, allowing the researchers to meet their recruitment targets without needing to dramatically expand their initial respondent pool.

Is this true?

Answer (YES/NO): NO